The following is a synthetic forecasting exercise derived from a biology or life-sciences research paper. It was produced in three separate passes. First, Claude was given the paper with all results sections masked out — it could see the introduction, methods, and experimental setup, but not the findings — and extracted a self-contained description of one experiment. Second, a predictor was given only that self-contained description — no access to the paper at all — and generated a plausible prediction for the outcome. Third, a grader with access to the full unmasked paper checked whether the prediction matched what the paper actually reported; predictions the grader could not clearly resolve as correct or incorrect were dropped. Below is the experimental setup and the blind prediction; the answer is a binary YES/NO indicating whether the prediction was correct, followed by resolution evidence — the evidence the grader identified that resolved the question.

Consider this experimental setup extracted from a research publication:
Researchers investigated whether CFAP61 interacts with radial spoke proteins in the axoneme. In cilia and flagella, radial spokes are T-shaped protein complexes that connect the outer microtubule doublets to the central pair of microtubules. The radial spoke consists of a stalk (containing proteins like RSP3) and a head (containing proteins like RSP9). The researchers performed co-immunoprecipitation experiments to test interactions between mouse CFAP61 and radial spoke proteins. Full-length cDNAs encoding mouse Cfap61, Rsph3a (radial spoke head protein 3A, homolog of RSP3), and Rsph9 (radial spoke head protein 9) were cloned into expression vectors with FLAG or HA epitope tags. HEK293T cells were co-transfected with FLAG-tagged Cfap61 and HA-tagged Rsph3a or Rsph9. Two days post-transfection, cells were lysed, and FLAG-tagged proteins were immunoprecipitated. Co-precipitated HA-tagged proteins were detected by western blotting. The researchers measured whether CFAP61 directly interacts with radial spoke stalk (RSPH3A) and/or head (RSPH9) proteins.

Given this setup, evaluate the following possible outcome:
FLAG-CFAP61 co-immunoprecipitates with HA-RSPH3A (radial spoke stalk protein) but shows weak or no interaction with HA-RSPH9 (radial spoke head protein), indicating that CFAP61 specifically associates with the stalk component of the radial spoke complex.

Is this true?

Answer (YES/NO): NO